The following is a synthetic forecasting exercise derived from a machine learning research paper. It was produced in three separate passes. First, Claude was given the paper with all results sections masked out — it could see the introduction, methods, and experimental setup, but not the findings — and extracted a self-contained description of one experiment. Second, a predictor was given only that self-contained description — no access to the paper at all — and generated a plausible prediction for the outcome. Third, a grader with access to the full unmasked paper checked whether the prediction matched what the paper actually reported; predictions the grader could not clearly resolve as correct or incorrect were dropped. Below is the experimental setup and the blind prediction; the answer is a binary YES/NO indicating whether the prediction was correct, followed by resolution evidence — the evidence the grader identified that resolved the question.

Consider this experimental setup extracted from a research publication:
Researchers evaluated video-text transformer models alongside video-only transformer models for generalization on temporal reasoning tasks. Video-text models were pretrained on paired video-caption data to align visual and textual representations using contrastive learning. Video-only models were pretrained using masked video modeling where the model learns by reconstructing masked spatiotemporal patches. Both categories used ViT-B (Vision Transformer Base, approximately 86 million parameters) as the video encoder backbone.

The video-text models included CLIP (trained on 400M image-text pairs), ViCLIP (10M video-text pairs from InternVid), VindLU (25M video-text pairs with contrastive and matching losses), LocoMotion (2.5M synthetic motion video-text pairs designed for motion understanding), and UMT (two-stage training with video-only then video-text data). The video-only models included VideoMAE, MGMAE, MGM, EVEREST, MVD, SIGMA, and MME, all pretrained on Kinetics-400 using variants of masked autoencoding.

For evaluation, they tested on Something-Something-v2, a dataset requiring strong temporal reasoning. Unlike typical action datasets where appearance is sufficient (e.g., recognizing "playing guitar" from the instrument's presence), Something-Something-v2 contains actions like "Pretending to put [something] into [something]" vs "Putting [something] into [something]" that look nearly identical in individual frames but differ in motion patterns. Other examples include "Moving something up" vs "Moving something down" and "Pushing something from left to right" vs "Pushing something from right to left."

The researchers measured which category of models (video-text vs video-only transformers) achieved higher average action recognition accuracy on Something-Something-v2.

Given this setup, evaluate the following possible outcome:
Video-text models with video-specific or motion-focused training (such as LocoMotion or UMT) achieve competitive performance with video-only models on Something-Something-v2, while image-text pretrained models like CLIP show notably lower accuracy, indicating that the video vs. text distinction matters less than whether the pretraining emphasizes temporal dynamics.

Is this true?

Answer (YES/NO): NO